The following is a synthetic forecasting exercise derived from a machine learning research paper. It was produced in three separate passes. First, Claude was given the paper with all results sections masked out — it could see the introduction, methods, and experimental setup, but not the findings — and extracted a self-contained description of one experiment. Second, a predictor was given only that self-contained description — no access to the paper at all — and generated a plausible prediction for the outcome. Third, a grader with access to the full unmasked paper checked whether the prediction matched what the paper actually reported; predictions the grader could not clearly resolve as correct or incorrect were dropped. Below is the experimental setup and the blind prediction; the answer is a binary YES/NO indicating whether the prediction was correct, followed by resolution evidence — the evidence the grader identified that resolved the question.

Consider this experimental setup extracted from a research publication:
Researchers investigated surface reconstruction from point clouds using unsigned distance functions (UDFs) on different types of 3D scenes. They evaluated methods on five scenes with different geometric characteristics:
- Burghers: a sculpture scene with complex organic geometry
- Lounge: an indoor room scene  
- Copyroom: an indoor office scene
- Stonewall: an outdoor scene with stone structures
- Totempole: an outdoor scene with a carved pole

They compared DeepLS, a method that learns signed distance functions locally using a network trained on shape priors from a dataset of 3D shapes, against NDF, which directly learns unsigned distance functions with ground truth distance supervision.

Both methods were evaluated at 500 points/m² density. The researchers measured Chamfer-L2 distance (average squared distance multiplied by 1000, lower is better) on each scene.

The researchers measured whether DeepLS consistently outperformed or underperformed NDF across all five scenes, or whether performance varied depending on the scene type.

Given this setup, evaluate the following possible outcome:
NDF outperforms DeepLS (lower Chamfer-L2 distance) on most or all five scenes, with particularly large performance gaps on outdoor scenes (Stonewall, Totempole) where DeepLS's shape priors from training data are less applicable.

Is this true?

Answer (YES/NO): NO